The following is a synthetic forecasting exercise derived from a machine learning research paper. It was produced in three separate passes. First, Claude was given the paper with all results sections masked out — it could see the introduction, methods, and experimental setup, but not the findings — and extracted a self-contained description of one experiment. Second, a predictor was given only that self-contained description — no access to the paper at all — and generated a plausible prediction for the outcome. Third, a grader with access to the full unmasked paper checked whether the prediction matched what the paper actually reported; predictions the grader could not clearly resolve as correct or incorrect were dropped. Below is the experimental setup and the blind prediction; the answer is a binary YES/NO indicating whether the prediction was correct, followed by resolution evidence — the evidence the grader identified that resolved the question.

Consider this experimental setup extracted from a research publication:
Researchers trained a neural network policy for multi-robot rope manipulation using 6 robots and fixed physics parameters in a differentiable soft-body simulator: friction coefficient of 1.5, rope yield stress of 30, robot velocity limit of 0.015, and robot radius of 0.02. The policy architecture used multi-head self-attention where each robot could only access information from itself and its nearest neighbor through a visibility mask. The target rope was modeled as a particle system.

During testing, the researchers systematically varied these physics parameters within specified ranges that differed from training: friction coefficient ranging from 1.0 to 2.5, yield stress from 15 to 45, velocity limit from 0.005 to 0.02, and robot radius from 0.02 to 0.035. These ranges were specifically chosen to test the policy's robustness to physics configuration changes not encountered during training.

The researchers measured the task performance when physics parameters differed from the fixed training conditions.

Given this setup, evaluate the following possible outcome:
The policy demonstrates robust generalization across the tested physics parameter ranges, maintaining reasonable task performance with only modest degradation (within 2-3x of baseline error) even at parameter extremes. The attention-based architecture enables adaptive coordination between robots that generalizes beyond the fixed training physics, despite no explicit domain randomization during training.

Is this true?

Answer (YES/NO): YES